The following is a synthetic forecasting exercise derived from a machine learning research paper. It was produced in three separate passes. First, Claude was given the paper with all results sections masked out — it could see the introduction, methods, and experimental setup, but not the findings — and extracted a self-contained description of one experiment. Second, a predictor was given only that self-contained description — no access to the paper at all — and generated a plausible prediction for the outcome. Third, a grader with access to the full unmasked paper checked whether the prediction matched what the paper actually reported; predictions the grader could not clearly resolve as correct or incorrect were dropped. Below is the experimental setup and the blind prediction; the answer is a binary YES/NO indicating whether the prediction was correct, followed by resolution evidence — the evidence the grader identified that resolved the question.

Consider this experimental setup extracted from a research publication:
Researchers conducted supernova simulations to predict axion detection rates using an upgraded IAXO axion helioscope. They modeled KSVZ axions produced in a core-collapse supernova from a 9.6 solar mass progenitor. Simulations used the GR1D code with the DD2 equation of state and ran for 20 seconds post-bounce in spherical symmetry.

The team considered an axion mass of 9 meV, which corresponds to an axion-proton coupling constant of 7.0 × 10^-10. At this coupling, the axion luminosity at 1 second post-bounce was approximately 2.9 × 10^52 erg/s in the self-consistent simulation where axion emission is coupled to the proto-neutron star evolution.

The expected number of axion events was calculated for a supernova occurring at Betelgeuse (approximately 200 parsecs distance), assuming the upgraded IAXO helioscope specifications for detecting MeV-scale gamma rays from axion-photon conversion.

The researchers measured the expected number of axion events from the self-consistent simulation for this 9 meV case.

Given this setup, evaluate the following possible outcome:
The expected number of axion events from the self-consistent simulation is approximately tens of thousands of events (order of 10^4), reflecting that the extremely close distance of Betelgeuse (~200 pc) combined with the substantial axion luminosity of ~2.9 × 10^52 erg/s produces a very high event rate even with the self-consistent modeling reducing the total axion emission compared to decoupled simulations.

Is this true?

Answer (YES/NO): NO